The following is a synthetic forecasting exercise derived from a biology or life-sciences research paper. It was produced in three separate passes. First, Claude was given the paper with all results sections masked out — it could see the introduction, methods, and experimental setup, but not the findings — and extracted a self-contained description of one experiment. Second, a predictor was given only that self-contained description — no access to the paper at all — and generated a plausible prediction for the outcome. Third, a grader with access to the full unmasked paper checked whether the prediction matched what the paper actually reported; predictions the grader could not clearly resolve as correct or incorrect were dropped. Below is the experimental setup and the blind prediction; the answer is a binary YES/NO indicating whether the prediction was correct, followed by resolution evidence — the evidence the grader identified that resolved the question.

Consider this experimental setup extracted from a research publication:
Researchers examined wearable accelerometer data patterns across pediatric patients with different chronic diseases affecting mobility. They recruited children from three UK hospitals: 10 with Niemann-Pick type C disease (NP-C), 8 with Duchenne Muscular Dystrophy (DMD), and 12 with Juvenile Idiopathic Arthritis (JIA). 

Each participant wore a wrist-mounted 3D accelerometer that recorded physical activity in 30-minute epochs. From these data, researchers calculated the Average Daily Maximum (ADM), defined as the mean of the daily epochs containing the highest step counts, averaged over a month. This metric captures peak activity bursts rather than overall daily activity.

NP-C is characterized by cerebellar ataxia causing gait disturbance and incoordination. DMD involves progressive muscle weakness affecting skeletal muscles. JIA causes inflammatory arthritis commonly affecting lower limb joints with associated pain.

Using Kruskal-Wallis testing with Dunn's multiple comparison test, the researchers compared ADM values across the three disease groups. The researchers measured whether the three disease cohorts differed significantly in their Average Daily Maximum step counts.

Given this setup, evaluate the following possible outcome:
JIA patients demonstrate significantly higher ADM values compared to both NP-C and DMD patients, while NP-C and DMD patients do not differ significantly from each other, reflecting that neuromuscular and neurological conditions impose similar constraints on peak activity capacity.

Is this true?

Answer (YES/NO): NO